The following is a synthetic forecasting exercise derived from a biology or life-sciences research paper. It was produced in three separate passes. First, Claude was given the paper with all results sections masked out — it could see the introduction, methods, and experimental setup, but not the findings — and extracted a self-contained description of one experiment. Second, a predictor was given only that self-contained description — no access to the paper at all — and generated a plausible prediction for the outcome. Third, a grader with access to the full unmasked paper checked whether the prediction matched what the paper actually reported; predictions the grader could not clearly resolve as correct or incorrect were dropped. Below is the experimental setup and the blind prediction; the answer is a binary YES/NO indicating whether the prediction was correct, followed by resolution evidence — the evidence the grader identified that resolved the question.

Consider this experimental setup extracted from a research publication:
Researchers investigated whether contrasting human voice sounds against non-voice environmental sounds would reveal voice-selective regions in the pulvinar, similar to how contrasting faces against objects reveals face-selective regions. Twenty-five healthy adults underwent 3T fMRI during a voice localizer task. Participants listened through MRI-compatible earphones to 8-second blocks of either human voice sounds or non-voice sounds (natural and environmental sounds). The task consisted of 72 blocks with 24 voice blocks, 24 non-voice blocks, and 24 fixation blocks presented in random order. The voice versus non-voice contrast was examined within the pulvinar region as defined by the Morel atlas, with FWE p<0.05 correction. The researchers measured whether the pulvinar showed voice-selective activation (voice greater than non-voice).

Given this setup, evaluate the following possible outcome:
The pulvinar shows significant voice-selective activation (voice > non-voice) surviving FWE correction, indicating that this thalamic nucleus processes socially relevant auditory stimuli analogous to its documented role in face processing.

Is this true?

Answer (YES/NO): NO